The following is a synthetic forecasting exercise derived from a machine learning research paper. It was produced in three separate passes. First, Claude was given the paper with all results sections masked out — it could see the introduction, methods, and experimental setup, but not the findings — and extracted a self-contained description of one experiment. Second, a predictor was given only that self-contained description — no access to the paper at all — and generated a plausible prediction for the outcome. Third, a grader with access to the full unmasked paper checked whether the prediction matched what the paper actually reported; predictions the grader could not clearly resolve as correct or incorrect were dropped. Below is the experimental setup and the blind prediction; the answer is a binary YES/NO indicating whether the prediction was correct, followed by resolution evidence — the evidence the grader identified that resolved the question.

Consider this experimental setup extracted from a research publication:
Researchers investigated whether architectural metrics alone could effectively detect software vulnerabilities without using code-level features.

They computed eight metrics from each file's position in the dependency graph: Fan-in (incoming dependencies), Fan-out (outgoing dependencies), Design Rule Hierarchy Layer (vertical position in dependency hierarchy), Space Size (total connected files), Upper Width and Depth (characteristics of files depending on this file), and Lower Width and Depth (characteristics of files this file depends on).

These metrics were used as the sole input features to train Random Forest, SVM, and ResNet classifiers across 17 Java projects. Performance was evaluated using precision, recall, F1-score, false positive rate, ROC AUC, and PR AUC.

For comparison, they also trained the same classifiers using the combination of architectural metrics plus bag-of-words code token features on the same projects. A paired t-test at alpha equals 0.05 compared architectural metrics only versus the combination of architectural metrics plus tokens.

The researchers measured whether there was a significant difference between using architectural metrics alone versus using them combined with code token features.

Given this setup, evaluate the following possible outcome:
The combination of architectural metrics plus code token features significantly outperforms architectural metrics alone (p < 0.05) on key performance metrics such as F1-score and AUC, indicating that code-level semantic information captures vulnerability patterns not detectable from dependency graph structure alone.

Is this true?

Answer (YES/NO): YES